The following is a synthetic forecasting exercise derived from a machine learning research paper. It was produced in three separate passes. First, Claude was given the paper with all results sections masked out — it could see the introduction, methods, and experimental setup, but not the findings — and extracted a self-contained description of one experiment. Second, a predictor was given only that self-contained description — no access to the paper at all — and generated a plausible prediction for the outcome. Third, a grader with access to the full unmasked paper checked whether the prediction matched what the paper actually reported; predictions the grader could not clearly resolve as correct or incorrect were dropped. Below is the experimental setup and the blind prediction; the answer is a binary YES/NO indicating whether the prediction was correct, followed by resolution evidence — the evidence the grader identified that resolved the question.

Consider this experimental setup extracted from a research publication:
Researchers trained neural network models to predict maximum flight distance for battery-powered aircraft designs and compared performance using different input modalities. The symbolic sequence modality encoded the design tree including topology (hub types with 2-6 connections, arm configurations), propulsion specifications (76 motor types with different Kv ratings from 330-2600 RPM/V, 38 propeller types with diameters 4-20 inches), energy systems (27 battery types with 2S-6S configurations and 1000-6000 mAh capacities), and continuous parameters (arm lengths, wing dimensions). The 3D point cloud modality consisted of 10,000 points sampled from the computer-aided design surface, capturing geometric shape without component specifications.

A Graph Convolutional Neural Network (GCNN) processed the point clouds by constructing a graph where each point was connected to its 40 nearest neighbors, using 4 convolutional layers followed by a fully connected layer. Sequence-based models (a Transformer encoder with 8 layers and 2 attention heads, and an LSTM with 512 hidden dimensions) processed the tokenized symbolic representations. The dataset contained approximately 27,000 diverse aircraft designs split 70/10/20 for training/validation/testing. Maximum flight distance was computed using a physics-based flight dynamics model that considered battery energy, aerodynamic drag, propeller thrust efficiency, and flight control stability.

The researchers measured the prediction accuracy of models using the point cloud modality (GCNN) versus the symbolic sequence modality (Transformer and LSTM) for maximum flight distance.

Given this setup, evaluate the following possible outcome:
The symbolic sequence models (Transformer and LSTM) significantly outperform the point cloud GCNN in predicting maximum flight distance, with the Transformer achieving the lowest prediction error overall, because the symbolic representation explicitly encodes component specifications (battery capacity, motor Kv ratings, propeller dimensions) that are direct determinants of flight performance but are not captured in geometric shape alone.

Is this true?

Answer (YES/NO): NO